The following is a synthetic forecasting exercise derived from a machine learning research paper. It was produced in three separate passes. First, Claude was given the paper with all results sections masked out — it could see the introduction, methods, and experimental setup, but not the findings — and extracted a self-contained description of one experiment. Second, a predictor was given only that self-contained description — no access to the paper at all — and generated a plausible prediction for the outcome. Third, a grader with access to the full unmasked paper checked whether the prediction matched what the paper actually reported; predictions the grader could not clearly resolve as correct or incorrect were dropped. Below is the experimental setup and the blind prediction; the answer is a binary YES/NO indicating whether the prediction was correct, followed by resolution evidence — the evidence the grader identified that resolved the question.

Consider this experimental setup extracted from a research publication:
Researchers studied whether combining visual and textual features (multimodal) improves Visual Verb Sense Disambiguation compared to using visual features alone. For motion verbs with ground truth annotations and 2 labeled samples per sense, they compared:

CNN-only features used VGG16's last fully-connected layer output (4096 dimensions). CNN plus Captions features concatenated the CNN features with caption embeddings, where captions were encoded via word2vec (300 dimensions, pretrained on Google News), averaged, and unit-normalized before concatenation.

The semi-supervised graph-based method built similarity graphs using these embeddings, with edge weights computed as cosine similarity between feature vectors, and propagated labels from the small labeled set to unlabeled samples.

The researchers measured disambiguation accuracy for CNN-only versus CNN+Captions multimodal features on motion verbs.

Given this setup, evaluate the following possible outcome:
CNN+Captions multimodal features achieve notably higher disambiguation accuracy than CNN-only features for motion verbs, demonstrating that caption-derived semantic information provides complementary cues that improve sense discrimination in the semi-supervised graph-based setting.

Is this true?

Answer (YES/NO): YES